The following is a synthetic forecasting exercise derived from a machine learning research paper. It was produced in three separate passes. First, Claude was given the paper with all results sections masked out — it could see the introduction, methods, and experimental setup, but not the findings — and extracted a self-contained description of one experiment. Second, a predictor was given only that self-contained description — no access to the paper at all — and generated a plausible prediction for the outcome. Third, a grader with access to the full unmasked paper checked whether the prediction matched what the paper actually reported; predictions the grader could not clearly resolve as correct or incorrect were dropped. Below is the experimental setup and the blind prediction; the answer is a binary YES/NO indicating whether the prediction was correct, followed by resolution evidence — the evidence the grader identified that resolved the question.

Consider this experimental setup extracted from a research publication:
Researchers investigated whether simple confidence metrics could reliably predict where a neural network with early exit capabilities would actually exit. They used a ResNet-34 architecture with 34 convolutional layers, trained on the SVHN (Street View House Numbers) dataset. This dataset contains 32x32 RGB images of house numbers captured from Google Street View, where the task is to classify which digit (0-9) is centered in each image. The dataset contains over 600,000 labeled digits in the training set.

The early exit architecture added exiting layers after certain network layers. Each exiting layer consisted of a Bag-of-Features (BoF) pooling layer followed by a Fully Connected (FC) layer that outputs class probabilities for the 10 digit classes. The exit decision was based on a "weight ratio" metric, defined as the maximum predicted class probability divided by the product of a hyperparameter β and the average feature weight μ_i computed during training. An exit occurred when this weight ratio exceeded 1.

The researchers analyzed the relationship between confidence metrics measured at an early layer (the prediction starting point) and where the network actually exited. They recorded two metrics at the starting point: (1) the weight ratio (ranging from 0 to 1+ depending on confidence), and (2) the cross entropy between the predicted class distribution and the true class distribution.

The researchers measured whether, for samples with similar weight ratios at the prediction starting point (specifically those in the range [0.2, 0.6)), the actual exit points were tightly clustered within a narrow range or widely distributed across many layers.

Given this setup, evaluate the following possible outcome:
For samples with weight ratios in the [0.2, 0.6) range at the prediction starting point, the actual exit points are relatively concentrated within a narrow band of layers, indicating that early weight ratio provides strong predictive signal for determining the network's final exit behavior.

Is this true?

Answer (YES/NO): NO